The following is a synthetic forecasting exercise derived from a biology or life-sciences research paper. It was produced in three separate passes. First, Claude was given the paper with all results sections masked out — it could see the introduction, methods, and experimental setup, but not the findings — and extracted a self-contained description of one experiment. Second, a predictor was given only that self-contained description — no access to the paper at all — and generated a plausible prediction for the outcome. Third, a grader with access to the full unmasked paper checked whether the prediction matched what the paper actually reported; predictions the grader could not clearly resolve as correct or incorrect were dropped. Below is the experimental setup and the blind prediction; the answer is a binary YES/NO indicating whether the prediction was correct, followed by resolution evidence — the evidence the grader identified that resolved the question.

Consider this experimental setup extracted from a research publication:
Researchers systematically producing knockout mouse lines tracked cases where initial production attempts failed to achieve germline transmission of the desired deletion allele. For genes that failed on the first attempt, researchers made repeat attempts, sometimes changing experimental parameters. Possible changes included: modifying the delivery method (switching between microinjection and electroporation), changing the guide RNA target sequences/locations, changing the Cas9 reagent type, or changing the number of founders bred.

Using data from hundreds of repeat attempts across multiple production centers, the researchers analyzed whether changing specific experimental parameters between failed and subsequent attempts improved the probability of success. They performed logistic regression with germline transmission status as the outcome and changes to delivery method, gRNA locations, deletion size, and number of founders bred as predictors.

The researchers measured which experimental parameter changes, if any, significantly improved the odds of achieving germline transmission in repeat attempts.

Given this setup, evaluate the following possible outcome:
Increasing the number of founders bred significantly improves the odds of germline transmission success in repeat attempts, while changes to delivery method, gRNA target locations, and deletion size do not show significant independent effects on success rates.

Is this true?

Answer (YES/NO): NO